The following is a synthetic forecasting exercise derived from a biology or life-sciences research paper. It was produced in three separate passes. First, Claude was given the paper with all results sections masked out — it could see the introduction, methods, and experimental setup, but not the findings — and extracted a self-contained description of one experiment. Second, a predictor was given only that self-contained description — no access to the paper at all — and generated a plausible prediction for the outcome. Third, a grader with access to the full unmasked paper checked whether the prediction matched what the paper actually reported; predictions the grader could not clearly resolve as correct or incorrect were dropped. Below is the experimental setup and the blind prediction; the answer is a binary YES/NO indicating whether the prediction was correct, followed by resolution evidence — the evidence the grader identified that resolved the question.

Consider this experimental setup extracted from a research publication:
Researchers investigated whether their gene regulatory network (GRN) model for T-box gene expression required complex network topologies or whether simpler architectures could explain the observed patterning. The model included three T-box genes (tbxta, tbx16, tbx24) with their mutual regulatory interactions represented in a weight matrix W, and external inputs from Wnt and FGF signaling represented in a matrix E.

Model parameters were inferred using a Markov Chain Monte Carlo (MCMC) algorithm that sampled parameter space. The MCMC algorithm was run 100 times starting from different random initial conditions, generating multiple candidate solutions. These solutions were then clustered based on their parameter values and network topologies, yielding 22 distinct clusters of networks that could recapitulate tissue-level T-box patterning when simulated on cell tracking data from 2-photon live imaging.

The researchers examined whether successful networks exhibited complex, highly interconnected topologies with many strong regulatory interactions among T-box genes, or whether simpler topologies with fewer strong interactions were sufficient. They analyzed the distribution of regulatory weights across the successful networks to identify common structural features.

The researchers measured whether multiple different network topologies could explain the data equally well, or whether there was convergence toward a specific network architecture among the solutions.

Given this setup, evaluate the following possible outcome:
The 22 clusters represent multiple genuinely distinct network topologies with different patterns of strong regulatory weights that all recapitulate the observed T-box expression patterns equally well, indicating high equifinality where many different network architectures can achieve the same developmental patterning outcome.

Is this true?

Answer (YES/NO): YES